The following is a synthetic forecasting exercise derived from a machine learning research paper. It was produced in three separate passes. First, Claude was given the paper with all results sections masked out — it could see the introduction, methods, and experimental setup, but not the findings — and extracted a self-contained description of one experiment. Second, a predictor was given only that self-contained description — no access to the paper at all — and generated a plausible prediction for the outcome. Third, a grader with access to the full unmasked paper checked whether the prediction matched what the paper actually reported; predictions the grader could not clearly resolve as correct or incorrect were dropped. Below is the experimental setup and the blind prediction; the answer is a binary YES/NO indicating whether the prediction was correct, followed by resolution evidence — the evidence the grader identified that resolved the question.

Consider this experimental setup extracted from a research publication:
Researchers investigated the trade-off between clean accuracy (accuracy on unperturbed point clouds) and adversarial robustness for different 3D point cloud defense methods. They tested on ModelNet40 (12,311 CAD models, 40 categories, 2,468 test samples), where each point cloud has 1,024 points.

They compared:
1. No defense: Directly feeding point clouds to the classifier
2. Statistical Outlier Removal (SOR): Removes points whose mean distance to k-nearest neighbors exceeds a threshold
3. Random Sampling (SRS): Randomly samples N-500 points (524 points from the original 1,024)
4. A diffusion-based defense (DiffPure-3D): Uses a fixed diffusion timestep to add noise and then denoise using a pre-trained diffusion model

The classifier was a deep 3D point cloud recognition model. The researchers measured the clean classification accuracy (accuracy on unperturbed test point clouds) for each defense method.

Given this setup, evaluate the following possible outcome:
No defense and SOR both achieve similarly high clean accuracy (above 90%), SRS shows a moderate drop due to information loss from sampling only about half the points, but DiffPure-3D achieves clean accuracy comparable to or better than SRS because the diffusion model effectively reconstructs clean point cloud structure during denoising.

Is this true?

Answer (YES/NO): NO